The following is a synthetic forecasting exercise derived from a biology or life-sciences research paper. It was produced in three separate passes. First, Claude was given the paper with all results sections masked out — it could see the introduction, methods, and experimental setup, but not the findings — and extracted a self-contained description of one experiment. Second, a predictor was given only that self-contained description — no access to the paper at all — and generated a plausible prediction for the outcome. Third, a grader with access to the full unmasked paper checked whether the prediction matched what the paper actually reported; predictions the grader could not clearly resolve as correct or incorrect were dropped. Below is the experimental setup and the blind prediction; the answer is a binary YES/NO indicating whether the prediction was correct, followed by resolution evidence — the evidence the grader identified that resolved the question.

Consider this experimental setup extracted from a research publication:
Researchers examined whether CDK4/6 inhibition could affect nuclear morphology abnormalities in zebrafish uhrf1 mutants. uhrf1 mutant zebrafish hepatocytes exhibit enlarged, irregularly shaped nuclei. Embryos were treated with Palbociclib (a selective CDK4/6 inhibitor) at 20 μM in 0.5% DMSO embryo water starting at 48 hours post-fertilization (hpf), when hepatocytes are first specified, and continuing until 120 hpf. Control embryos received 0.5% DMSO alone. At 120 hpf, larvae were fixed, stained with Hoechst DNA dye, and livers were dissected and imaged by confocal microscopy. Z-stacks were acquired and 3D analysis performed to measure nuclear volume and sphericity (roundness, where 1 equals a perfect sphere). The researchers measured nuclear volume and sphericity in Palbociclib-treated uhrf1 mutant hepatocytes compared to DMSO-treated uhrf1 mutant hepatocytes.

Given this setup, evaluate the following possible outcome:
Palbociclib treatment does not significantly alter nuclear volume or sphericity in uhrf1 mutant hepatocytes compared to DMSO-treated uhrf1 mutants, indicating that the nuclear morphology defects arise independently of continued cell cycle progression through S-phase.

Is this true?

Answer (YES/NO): NO